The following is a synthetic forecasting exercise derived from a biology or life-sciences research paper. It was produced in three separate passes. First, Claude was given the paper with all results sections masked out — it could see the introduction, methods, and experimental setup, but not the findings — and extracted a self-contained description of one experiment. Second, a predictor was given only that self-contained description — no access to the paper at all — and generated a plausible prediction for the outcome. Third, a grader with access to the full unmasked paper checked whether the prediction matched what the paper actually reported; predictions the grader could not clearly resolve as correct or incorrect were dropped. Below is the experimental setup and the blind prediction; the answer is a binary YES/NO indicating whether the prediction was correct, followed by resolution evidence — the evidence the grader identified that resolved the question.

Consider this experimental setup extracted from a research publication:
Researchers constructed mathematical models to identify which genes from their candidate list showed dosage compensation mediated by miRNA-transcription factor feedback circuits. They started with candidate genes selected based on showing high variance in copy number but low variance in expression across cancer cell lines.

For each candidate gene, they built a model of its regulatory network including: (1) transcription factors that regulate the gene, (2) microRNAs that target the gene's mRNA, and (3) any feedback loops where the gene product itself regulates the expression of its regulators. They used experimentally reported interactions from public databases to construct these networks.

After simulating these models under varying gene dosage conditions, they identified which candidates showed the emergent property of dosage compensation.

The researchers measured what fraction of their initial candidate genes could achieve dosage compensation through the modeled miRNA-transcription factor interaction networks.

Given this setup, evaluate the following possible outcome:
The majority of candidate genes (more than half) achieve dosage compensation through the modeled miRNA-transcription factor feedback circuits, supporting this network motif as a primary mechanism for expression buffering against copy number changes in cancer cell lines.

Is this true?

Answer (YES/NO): NO